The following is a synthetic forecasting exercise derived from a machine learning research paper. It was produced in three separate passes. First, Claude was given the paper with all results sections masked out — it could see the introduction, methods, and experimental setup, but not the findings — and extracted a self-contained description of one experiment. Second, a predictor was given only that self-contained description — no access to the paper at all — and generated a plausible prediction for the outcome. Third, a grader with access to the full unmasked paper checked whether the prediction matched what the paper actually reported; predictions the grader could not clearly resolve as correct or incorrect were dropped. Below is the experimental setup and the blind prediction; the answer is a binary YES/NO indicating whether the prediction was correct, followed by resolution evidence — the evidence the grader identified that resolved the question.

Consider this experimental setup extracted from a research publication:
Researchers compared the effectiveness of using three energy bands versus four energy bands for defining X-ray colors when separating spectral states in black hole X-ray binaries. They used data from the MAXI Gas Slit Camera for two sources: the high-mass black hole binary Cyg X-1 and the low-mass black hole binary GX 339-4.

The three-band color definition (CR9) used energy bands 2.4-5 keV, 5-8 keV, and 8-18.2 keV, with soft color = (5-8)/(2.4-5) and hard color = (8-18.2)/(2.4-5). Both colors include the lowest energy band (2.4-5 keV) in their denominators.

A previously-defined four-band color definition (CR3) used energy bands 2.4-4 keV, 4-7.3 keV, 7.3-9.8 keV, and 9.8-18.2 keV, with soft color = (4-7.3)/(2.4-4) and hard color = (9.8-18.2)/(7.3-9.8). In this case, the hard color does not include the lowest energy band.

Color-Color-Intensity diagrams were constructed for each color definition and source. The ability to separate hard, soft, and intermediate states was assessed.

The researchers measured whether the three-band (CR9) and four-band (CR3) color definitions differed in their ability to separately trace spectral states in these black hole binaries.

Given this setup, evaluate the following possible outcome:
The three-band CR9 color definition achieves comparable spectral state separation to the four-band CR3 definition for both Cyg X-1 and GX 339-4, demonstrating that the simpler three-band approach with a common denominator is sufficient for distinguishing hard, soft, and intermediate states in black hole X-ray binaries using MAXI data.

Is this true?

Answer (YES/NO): NO